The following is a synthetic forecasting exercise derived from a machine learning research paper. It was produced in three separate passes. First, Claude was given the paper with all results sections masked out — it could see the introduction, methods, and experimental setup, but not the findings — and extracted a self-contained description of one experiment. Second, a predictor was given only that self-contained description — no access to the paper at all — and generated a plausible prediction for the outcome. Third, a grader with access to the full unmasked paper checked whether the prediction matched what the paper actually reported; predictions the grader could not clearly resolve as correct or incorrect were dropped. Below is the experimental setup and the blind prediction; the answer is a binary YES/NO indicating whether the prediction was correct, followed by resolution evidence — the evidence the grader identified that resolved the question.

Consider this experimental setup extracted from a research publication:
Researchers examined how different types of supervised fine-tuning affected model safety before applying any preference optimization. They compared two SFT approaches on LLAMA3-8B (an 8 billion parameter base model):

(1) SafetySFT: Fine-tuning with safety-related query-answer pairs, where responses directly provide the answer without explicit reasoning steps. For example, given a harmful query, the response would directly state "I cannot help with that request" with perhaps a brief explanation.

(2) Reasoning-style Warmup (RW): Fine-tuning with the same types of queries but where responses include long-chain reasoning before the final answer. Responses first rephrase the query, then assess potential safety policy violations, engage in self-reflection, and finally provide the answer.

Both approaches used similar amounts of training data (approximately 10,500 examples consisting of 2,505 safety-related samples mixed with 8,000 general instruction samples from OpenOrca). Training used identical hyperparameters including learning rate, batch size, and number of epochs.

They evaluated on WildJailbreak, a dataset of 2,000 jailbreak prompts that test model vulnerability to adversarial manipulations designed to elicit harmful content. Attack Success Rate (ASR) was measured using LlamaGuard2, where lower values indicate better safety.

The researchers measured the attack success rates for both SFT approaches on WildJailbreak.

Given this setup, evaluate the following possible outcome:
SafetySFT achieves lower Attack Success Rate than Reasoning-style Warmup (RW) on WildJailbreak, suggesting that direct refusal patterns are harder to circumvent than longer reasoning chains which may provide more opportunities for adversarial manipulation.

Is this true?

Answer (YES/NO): NO